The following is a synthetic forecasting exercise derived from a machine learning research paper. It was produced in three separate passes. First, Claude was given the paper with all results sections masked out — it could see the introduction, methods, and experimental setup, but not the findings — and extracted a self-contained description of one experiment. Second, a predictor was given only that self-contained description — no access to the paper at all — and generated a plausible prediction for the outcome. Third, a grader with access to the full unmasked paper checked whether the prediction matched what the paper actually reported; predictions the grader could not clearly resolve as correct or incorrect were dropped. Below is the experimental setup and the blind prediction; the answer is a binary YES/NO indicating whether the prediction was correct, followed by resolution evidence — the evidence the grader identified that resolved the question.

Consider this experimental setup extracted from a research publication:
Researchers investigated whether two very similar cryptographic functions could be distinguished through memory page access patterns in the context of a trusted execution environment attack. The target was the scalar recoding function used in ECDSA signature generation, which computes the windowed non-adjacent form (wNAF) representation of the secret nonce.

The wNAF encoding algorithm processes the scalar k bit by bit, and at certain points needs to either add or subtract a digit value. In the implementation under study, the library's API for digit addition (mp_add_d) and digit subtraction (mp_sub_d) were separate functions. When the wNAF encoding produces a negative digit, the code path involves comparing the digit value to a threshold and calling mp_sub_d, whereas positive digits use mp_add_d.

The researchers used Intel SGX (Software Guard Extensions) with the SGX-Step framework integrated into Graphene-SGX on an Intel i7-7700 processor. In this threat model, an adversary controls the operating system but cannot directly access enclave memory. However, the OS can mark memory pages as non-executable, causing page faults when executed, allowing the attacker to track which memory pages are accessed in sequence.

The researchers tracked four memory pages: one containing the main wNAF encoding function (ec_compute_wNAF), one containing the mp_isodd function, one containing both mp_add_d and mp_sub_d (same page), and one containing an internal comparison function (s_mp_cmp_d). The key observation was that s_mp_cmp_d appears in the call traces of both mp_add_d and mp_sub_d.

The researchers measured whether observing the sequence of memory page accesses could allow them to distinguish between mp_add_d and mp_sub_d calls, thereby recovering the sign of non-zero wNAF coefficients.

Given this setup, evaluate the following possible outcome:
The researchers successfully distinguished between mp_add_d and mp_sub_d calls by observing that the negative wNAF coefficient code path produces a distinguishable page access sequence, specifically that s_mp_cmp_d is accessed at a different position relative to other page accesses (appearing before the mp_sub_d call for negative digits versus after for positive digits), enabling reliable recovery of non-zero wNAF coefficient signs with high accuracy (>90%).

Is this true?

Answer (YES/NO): NO